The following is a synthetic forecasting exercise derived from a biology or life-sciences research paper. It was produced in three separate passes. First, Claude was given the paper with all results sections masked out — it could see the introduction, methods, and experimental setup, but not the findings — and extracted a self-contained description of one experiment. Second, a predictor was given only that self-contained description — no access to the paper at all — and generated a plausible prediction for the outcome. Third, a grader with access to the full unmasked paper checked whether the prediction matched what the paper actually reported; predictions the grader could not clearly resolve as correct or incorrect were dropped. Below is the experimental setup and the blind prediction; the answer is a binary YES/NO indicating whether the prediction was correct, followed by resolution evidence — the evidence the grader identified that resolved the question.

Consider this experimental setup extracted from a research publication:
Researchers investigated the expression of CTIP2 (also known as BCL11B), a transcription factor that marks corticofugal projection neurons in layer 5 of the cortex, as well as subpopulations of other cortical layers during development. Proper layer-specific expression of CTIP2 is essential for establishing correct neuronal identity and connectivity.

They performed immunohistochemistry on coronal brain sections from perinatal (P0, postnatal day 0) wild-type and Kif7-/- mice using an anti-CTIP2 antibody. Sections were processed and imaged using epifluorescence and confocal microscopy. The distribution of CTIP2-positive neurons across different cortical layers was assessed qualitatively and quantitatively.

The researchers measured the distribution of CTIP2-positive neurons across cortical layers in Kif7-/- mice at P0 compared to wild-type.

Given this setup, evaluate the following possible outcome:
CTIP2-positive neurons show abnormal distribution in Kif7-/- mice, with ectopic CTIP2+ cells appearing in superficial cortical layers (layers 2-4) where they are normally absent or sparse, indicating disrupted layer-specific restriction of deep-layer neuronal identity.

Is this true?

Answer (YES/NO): NO